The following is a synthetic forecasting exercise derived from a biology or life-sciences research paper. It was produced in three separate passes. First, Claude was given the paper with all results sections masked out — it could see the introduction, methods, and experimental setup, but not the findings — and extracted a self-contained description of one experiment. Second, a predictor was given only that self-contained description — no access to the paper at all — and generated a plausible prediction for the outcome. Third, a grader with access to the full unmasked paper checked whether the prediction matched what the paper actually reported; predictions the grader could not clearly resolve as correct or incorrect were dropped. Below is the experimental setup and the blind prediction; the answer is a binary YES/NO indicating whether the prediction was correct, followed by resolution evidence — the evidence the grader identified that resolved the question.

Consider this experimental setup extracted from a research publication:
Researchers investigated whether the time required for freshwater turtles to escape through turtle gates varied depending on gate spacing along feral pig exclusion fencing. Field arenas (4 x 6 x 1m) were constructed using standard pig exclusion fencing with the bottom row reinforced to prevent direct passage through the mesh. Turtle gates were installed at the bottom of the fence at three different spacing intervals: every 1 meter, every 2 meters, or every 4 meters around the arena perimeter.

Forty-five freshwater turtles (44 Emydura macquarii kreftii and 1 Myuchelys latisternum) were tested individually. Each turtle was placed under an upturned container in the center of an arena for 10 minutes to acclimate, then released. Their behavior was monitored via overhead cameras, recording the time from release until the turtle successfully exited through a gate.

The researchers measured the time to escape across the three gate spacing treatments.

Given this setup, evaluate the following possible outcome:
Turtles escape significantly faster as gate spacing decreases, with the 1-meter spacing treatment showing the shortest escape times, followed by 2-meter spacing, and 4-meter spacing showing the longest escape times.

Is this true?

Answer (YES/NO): NO